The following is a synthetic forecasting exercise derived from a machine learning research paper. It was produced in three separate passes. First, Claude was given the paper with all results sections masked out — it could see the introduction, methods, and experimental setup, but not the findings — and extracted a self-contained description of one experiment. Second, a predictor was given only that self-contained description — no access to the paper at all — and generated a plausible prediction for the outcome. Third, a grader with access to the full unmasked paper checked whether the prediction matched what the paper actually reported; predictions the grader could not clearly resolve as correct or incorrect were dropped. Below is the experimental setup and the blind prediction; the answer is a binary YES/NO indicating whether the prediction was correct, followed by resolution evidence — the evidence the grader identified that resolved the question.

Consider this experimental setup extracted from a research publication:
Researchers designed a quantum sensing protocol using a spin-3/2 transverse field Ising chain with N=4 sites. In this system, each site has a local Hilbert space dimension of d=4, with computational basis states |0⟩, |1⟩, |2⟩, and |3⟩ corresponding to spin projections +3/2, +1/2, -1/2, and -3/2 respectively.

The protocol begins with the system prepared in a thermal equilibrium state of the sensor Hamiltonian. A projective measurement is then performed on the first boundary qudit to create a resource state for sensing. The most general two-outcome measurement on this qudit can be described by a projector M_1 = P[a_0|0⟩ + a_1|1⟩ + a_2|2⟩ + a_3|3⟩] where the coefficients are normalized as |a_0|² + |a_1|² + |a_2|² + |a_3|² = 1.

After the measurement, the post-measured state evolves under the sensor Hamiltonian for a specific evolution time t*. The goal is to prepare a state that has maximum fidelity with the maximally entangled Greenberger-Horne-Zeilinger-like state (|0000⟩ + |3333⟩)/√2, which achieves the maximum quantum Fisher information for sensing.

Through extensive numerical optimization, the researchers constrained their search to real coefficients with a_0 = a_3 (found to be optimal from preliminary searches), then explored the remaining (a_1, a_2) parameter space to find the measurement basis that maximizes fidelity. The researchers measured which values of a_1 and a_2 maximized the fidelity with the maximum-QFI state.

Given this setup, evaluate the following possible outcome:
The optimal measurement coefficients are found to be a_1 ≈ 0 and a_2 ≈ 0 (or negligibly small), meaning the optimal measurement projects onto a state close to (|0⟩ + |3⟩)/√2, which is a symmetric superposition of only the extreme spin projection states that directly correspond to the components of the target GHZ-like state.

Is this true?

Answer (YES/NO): YES